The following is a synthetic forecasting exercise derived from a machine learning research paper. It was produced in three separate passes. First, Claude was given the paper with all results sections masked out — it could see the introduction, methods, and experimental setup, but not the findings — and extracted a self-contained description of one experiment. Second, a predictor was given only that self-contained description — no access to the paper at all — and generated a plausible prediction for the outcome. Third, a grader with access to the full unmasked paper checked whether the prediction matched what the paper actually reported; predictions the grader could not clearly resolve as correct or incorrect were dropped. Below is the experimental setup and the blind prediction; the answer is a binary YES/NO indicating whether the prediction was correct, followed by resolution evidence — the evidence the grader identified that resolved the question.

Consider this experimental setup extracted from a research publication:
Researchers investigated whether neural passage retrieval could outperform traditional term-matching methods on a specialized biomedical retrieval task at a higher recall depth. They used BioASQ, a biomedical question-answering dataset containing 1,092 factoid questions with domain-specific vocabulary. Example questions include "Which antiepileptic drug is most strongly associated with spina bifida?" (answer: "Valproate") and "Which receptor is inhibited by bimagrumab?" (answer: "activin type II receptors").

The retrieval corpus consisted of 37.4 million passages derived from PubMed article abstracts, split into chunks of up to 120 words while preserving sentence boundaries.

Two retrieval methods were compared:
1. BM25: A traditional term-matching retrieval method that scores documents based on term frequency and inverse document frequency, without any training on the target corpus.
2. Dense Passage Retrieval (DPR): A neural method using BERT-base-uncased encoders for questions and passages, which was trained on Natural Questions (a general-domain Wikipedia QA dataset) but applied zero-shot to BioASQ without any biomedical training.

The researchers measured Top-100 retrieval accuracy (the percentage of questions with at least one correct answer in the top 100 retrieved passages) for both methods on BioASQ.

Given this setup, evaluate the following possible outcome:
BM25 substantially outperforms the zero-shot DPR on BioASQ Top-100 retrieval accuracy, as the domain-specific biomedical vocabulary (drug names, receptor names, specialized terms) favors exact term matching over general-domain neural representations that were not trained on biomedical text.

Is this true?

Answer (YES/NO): NO